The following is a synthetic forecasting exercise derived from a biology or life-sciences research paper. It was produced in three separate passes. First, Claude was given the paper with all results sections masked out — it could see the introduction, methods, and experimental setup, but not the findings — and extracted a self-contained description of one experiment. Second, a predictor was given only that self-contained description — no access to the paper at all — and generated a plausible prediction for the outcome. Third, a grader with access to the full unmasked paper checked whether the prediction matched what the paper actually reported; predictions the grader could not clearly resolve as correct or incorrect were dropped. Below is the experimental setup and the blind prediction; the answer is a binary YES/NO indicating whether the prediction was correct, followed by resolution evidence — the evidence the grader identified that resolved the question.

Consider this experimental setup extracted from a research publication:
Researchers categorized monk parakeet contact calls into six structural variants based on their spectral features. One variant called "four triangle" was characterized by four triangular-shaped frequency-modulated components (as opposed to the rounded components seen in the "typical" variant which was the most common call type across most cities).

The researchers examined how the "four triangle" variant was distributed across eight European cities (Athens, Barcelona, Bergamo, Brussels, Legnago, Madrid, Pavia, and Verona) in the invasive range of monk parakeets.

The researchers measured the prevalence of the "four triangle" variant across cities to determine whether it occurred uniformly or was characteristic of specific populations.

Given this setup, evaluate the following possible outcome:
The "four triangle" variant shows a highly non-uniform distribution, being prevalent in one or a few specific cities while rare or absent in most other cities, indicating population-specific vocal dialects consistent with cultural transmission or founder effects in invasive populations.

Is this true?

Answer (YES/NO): YES